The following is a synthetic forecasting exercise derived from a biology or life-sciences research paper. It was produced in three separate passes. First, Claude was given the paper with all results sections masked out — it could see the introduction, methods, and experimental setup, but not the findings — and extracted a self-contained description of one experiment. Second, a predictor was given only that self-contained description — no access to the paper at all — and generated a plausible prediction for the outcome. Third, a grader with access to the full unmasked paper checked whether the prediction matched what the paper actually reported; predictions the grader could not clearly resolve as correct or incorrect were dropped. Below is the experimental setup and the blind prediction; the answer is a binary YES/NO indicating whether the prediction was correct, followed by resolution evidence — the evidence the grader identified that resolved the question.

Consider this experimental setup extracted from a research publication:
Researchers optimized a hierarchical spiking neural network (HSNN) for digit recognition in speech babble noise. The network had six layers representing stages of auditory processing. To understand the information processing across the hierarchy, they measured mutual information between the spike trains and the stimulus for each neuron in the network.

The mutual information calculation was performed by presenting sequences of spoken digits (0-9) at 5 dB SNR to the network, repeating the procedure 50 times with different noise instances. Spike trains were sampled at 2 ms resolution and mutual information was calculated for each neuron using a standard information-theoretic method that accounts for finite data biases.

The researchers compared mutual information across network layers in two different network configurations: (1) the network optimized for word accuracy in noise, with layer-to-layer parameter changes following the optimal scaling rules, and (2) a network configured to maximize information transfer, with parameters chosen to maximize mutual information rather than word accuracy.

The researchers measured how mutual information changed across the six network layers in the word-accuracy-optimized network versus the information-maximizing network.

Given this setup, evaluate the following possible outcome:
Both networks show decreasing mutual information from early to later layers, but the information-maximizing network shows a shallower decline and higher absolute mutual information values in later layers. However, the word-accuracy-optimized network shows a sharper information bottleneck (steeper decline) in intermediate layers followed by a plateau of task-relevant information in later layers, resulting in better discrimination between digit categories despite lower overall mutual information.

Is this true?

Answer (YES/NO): NO